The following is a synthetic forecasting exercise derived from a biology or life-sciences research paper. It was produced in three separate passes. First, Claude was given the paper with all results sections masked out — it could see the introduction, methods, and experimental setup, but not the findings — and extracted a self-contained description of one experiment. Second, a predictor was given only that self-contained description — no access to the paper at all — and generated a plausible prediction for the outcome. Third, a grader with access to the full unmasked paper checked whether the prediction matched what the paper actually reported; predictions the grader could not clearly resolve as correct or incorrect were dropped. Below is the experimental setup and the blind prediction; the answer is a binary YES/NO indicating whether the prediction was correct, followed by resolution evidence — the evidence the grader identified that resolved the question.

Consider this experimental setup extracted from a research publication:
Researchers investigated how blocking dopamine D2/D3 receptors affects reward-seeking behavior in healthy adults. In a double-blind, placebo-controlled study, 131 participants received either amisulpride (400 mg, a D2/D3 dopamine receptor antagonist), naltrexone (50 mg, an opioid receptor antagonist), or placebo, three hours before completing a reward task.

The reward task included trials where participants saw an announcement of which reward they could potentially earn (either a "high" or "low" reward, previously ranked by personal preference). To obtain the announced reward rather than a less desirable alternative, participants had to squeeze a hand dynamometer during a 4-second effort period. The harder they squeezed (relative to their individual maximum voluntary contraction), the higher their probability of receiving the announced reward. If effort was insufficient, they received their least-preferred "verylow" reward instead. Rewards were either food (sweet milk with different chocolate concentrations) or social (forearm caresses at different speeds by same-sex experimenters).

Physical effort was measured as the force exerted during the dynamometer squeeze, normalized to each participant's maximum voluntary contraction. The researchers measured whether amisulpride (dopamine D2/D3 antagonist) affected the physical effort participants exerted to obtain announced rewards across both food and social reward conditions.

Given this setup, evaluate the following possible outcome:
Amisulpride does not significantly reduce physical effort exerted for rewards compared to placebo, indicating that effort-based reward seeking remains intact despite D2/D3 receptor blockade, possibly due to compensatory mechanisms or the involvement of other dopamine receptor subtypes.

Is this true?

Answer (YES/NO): NO